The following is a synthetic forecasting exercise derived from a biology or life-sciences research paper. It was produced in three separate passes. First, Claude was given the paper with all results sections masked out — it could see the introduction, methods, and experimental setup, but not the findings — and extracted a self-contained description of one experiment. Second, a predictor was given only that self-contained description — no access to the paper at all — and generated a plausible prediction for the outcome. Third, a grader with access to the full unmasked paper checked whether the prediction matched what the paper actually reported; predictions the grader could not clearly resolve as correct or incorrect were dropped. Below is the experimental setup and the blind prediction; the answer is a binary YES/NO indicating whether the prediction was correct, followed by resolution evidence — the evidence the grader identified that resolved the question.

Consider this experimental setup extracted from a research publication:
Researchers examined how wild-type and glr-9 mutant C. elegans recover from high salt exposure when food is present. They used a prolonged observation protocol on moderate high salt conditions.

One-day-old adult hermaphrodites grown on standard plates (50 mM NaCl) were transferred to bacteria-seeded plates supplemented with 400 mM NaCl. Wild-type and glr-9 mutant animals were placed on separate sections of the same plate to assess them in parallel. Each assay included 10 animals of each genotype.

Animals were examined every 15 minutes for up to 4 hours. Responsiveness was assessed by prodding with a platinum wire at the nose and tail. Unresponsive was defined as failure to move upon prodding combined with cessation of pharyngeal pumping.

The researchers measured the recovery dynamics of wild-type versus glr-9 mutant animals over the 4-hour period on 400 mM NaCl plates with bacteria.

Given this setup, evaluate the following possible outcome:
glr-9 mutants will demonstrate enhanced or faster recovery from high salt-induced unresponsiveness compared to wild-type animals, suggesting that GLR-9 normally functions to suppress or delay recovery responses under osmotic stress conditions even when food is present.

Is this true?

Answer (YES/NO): NO